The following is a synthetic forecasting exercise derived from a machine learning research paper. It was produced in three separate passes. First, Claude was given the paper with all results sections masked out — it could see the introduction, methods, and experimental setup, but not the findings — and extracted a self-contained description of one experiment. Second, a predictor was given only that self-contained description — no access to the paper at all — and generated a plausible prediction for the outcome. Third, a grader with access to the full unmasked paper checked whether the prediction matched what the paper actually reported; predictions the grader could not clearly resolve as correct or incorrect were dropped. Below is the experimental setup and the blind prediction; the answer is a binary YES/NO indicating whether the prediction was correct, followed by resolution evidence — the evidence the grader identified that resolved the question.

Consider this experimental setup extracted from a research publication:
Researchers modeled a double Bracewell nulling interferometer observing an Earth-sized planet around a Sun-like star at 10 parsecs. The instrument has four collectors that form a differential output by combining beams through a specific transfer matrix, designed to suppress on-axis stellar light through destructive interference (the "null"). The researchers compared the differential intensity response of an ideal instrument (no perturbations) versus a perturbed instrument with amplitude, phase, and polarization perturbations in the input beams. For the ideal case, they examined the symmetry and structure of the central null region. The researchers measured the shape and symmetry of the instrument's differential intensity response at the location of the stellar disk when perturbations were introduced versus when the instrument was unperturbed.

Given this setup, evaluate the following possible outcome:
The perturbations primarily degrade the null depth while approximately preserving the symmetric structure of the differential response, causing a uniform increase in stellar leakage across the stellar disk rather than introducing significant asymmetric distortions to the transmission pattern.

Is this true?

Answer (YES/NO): NO